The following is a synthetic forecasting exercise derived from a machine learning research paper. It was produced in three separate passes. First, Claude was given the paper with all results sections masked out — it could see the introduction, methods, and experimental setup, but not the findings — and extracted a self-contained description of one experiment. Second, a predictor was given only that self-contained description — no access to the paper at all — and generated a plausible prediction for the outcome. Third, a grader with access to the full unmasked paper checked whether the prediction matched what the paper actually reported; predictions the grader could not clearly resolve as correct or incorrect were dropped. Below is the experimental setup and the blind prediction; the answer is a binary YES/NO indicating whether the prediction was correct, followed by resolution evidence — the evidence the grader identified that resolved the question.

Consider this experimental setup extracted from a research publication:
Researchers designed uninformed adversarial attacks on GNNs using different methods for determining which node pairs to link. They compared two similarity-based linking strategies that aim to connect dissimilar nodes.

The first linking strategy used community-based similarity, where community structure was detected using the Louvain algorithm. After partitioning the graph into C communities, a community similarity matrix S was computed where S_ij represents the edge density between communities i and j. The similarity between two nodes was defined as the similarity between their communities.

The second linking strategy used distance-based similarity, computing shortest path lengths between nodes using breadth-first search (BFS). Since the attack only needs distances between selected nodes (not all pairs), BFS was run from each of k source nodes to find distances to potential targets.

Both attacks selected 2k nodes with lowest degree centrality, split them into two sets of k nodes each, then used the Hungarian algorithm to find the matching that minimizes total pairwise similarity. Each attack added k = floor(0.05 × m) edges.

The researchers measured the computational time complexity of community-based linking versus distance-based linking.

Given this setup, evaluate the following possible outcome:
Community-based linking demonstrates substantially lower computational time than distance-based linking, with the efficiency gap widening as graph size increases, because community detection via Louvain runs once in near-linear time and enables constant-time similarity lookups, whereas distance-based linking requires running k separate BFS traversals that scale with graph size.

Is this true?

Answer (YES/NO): YES